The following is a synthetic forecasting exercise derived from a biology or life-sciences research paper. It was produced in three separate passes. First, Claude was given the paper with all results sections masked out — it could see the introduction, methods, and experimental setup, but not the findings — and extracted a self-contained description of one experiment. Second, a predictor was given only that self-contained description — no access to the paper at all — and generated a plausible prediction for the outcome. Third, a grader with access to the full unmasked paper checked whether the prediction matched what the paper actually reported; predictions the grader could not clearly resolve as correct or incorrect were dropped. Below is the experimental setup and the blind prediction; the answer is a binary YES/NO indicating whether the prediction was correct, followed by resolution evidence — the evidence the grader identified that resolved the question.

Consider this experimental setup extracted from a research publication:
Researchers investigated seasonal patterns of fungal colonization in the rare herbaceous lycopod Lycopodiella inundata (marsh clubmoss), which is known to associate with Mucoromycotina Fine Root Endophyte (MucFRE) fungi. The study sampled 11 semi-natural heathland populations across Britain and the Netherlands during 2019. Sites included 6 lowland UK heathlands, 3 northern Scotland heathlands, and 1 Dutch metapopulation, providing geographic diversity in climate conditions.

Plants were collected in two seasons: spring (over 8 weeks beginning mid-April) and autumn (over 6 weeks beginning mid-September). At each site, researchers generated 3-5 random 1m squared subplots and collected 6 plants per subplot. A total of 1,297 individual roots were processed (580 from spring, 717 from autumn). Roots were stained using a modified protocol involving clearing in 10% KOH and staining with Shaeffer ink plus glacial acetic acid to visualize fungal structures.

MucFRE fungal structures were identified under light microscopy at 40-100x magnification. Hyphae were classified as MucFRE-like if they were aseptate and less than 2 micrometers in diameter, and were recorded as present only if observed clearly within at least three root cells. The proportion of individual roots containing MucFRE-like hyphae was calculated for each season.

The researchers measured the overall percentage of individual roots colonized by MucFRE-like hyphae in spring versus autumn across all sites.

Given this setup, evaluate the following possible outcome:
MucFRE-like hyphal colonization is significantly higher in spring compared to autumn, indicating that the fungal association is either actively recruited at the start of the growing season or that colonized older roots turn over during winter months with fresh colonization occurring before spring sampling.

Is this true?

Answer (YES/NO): NO